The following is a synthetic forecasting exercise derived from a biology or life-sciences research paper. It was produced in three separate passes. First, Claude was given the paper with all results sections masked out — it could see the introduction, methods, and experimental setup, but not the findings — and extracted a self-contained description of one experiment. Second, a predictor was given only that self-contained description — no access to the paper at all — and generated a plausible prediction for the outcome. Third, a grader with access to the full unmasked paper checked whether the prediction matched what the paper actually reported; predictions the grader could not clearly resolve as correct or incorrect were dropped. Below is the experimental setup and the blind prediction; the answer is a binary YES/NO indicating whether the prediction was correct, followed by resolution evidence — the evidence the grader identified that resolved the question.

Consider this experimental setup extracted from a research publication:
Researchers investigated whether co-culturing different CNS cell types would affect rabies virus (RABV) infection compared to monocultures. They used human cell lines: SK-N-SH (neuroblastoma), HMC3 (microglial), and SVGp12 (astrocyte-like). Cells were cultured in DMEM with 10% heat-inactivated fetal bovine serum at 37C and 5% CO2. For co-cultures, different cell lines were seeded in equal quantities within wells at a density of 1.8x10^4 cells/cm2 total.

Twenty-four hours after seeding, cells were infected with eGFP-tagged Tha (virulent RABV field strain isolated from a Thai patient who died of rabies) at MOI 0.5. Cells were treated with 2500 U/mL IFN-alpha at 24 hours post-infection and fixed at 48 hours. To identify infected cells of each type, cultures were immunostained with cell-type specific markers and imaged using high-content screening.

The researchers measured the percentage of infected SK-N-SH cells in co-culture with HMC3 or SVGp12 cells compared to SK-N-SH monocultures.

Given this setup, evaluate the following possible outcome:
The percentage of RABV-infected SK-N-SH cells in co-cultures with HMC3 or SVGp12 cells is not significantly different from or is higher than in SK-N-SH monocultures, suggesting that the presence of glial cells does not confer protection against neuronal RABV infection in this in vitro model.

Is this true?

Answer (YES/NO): NO